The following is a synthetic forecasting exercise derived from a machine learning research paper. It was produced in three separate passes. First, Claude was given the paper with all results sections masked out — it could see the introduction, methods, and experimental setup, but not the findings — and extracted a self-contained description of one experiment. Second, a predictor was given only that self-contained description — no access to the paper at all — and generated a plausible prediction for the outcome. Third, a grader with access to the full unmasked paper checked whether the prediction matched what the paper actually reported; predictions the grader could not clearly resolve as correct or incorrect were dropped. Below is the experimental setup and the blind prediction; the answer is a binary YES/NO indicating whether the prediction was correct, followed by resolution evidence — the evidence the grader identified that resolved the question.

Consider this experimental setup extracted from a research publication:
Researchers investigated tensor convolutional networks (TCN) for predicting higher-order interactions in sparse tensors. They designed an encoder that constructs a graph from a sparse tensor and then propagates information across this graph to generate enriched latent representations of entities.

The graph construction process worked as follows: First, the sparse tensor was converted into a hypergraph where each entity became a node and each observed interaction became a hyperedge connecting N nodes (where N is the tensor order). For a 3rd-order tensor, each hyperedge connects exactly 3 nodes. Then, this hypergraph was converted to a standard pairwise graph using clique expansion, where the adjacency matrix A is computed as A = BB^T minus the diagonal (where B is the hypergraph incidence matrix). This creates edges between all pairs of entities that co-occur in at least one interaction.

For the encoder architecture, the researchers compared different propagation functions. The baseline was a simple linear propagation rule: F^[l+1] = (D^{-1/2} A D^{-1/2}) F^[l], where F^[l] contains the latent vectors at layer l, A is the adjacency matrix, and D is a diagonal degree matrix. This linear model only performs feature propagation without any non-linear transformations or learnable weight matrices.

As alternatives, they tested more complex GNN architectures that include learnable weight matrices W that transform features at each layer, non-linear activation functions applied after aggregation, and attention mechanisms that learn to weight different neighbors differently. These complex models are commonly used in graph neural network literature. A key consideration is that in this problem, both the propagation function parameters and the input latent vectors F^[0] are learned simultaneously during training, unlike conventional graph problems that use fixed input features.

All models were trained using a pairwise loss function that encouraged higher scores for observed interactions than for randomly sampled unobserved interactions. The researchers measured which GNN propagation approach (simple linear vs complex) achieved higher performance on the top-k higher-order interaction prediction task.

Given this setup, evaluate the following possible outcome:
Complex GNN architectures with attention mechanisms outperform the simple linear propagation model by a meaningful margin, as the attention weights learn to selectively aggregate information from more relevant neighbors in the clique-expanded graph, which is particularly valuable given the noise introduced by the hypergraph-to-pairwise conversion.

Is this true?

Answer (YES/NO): NO